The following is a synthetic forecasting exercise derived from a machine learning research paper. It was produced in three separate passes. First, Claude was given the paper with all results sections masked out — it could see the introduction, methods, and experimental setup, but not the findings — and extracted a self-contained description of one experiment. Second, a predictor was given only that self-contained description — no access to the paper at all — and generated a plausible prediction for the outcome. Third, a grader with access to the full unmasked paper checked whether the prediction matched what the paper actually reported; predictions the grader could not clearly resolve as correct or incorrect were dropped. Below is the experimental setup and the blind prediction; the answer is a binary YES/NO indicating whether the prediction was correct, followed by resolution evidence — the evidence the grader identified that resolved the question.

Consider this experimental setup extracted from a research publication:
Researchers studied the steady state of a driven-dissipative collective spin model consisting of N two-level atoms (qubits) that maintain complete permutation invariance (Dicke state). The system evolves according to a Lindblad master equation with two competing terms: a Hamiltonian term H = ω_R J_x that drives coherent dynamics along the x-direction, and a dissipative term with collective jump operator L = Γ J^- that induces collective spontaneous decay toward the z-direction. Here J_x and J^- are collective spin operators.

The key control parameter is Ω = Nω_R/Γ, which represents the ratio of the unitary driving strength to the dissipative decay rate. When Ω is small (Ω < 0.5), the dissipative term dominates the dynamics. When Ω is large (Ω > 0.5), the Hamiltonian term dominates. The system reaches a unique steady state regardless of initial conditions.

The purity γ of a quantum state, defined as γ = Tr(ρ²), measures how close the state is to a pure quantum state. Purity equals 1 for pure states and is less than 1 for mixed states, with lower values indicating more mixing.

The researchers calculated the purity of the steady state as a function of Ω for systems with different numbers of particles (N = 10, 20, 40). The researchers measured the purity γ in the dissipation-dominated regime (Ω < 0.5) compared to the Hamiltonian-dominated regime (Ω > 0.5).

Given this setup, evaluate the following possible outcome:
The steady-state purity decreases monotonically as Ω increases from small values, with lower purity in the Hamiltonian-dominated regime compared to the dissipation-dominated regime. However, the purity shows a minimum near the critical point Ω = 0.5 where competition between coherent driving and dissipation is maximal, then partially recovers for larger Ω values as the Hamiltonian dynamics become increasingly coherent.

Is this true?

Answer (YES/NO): NO